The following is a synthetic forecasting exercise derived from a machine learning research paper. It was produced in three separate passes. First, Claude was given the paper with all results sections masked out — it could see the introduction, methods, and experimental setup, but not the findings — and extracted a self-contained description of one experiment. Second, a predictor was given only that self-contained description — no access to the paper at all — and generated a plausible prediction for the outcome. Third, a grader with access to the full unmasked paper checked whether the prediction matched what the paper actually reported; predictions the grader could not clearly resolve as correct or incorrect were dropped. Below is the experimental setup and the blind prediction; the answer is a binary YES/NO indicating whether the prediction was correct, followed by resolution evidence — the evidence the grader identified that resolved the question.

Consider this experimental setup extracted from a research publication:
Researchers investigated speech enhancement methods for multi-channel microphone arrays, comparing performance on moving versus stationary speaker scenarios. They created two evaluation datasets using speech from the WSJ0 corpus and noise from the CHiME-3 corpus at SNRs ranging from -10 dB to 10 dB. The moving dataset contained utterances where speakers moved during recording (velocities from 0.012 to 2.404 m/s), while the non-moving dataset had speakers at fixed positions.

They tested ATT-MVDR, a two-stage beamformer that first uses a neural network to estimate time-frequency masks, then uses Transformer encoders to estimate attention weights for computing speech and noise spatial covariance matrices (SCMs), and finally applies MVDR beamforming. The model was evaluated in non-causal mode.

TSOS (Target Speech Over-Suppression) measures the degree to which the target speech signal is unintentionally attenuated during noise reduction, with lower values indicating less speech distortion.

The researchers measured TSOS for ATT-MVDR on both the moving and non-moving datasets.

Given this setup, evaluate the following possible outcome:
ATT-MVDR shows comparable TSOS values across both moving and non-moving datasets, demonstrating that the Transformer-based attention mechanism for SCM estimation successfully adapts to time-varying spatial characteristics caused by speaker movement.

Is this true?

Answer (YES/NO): NO